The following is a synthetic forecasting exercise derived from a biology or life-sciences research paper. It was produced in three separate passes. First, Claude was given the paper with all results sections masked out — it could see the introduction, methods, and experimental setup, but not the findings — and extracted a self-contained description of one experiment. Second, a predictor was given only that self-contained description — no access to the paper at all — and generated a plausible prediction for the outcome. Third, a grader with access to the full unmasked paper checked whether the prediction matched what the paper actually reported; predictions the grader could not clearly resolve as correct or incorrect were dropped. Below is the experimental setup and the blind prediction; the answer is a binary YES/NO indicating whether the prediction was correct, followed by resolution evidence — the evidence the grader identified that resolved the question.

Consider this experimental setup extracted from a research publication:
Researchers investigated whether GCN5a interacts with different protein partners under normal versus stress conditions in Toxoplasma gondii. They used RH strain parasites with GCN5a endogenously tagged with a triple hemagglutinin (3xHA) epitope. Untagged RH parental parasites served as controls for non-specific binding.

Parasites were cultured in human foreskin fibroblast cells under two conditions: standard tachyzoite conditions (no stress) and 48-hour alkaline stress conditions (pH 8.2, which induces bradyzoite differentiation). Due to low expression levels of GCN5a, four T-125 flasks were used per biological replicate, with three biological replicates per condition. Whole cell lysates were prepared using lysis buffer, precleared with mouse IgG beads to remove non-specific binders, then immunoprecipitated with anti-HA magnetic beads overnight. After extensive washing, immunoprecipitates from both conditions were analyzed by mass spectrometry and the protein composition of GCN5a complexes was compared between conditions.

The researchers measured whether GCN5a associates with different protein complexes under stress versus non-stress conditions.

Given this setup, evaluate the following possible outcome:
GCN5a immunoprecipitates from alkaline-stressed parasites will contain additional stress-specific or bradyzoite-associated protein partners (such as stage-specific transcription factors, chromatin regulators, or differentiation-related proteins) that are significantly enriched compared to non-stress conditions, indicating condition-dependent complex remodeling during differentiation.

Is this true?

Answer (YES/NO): NO